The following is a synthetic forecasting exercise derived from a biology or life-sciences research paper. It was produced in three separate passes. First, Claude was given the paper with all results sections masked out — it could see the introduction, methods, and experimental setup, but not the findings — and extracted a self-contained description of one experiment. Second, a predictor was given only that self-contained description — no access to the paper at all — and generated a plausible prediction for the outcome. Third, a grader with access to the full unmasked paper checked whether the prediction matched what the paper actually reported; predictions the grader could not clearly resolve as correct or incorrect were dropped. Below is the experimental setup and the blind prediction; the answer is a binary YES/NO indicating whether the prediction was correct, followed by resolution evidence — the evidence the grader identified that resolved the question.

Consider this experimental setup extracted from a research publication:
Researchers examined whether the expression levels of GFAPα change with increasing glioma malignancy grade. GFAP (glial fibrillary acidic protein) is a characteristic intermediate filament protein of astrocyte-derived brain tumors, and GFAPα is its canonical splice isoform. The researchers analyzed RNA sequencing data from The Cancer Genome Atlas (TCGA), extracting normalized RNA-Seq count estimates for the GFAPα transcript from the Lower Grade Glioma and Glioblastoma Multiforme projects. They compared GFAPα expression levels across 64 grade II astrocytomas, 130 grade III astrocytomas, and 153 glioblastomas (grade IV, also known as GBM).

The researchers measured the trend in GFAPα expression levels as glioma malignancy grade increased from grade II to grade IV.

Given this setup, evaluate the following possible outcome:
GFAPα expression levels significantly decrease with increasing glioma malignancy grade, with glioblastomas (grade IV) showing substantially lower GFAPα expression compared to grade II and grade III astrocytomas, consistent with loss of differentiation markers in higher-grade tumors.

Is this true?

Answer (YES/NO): YES